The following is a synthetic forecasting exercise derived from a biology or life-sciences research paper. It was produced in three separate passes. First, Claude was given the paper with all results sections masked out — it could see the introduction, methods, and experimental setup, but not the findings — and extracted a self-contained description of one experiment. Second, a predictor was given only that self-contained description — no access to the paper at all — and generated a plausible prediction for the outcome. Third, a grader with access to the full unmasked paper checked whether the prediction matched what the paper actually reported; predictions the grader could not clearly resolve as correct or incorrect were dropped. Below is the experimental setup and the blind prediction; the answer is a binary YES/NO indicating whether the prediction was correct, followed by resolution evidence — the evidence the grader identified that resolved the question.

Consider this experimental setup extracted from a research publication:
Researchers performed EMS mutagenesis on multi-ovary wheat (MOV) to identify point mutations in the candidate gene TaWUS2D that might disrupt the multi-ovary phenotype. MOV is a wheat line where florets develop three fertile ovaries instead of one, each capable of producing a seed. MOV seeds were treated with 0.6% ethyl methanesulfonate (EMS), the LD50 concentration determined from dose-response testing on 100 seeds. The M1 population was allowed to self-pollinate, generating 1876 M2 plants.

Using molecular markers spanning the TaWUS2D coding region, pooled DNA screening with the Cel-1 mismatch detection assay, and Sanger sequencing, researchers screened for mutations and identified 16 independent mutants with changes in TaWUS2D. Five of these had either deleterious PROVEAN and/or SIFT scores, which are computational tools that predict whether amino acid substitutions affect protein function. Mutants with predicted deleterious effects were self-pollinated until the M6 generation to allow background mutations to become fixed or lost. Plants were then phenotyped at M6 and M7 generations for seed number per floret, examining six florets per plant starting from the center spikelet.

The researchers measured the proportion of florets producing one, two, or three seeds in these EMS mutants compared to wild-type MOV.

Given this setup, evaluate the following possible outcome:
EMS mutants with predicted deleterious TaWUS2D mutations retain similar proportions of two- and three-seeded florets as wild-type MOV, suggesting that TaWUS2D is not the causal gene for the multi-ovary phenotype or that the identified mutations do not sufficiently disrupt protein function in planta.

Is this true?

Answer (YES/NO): NO